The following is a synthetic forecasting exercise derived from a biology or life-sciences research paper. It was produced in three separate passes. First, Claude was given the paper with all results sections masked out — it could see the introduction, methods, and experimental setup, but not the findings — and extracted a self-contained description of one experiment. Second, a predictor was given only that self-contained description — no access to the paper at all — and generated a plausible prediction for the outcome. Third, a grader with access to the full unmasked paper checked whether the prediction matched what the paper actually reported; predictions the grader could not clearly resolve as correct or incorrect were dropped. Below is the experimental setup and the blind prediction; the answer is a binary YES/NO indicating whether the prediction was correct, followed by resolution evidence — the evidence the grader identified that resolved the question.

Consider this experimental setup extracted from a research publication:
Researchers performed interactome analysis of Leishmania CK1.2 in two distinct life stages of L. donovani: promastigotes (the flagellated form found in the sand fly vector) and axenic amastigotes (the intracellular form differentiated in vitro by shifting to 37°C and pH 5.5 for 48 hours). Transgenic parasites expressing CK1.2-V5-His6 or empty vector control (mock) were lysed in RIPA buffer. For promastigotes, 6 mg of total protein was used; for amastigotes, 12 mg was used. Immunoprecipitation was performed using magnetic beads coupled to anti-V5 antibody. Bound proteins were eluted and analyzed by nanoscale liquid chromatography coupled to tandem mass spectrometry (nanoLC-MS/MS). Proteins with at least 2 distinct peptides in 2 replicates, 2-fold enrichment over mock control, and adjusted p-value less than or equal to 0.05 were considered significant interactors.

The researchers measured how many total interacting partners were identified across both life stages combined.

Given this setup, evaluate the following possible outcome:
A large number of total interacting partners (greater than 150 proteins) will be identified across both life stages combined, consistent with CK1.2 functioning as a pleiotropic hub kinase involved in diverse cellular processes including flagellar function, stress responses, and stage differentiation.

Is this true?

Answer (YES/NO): YES